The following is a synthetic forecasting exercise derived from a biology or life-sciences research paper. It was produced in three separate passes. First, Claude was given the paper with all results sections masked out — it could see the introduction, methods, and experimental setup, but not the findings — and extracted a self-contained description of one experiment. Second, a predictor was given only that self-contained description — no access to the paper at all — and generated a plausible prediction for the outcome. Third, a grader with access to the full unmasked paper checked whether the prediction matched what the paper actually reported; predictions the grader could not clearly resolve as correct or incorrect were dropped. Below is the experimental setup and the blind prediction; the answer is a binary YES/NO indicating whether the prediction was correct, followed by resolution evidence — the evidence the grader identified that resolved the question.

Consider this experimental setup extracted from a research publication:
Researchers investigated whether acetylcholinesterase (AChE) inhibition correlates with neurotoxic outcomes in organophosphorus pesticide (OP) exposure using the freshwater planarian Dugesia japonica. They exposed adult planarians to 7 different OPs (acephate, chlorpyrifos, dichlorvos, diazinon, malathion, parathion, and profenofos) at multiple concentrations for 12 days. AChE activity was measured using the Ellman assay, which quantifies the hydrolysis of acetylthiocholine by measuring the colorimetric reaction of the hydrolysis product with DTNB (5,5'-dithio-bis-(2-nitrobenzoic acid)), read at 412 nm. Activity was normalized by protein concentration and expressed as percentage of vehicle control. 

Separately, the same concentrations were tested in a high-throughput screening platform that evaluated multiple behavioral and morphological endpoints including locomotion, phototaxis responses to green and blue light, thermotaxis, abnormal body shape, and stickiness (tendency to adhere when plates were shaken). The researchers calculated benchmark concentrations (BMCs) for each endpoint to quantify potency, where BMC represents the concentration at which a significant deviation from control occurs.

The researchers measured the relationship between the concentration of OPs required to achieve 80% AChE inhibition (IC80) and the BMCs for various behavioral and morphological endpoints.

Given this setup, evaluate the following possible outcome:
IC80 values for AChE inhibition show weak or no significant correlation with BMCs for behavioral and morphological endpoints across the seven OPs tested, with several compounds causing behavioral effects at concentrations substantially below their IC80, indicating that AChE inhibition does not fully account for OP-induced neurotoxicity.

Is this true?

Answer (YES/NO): NO